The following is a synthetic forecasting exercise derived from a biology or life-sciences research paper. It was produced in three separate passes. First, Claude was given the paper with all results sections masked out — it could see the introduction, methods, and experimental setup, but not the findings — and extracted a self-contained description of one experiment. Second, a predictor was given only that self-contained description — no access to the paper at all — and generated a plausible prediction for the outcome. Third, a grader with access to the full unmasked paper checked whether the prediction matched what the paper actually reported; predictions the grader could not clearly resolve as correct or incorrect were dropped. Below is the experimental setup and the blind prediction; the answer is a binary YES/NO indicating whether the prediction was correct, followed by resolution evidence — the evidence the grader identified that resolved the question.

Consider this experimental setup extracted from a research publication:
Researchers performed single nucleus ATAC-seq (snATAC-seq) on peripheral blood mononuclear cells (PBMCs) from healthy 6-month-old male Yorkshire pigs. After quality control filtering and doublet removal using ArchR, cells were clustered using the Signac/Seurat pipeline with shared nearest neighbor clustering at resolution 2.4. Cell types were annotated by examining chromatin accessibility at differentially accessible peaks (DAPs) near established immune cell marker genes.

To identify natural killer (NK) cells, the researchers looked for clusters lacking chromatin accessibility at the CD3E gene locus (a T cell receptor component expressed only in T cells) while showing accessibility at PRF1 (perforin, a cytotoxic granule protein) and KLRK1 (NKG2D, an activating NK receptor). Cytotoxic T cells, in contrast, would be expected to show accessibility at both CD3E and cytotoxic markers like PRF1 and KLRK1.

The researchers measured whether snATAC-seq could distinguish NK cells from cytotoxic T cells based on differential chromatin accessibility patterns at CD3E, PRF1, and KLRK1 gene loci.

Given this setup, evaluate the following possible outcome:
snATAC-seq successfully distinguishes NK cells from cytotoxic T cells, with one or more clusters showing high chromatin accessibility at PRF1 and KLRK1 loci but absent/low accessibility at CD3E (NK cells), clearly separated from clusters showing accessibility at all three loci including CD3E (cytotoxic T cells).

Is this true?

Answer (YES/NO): YES